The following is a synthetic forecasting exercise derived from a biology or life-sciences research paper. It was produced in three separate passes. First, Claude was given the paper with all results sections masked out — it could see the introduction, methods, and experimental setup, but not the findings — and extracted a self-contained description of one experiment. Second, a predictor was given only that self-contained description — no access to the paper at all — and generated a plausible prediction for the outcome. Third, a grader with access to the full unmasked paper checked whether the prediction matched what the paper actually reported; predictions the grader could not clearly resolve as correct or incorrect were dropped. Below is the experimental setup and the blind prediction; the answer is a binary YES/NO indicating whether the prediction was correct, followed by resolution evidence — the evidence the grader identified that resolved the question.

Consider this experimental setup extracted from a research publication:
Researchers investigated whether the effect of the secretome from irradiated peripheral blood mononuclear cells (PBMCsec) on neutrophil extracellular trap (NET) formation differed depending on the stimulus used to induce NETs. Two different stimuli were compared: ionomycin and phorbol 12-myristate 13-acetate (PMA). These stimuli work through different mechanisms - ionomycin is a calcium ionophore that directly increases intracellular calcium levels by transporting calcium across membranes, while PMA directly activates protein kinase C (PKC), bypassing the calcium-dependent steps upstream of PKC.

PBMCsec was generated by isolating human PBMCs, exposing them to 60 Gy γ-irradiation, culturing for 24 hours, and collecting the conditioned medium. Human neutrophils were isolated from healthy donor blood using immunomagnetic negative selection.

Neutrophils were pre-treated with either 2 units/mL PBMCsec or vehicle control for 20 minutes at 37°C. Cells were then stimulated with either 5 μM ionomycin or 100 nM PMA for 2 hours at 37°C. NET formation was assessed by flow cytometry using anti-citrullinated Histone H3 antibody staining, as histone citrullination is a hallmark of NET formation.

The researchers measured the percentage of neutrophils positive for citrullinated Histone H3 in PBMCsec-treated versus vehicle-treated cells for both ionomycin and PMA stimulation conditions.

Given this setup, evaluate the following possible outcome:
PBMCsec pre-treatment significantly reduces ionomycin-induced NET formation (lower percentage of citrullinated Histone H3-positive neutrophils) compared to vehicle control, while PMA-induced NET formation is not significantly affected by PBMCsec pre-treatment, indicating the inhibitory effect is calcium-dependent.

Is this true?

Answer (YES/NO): NO